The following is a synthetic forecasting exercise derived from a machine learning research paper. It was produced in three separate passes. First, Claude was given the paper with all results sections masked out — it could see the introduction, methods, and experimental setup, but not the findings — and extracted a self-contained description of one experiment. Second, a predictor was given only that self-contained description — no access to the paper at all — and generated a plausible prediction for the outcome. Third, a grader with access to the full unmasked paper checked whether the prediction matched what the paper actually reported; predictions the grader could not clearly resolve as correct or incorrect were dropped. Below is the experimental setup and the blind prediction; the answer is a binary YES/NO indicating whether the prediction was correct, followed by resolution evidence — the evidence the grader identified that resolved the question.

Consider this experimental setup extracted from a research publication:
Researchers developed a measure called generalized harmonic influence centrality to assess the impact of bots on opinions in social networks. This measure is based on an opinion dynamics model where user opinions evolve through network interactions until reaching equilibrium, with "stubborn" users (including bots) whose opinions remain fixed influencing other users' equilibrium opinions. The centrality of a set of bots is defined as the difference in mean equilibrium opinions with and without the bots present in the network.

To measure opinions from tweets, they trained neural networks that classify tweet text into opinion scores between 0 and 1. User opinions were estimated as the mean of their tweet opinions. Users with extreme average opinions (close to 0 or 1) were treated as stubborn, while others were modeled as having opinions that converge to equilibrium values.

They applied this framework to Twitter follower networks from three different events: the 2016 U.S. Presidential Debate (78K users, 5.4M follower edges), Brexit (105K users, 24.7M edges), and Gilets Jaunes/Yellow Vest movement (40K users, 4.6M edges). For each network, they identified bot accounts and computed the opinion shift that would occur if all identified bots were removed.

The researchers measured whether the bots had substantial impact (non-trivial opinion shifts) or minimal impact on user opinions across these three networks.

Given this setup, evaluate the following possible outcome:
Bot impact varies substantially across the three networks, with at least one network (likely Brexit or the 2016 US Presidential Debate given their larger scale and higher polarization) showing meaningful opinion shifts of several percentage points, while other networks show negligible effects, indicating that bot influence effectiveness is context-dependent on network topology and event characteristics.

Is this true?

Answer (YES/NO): YES